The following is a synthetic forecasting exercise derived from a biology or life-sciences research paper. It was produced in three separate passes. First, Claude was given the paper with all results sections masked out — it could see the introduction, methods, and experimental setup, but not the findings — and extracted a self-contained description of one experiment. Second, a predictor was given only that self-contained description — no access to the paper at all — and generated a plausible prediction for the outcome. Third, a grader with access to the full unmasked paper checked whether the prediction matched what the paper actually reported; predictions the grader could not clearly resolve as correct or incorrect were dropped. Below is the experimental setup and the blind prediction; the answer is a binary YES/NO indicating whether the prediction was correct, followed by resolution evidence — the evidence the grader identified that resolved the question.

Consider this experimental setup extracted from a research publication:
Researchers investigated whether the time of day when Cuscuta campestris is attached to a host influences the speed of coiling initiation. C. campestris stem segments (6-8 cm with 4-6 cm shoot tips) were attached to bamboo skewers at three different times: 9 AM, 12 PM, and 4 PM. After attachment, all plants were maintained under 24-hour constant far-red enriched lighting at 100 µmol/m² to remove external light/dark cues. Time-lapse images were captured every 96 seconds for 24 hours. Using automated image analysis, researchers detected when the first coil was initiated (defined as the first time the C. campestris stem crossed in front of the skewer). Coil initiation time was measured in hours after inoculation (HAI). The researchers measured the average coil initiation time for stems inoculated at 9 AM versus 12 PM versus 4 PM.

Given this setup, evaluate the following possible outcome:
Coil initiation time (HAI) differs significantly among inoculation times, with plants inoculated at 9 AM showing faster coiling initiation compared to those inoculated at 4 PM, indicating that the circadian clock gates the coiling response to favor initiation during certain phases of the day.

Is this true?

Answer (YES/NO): YES